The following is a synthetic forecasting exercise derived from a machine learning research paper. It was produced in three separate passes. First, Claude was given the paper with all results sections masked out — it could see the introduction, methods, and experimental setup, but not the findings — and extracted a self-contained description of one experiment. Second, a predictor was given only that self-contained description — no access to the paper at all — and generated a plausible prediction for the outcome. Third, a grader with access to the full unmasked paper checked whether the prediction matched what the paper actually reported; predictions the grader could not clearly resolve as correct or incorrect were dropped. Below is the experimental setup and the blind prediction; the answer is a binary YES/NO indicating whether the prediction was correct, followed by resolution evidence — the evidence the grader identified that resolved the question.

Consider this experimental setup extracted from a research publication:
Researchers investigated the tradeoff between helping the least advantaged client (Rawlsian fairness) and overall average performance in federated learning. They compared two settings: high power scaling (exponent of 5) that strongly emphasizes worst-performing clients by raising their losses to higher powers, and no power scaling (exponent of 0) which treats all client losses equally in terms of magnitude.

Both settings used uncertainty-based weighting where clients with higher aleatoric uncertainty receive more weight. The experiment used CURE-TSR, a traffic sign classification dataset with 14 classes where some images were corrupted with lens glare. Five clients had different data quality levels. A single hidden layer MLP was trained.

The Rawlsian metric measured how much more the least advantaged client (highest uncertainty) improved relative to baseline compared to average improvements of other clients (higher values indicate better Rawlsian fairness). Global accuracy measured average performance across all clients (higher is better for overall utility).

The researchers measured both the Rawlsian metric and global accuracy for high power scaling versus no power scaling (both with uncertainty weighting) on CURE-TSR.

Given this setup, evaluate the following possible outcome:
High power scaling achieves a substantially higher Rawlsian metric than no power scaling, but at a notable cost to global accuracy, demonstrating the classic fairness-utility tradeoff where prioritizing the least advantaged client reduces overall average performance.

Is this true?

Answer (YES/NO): YES